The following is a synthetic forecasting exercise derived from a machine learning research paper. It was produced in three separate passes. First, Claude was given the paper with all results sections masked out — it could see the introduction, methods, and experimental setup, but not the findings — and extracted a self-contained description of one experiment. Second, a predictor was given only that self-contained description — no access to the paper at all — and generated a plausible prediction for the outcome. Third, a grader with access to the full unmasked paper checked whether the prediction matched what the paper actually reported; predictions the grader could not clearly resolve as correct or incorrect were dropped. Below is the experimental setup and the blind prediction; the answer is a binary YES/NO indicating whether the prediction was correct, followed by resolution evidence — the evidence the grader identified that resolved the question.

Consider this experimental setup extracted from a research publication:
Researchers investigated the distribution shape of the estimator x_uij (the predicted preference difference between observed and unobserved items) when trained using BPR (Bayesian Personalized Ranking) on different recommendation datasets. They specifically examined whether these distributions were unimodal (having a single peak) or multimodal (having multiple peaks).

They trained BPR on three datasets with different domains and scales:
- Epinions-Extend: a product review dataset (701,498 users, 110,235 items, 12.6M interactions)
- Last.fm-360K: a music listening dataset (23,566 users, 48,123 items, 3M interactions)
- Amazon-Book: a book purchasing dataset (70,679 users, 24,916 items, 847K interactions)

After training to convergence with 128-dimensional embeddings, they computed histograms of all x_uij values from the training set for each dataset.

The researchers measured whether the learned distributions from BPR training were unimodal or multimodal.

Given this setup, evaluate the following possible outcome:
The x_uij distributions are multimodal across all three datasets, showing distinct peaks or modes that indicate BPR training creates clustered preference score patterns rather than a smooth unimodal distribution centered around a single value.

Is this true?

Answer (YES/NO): NO